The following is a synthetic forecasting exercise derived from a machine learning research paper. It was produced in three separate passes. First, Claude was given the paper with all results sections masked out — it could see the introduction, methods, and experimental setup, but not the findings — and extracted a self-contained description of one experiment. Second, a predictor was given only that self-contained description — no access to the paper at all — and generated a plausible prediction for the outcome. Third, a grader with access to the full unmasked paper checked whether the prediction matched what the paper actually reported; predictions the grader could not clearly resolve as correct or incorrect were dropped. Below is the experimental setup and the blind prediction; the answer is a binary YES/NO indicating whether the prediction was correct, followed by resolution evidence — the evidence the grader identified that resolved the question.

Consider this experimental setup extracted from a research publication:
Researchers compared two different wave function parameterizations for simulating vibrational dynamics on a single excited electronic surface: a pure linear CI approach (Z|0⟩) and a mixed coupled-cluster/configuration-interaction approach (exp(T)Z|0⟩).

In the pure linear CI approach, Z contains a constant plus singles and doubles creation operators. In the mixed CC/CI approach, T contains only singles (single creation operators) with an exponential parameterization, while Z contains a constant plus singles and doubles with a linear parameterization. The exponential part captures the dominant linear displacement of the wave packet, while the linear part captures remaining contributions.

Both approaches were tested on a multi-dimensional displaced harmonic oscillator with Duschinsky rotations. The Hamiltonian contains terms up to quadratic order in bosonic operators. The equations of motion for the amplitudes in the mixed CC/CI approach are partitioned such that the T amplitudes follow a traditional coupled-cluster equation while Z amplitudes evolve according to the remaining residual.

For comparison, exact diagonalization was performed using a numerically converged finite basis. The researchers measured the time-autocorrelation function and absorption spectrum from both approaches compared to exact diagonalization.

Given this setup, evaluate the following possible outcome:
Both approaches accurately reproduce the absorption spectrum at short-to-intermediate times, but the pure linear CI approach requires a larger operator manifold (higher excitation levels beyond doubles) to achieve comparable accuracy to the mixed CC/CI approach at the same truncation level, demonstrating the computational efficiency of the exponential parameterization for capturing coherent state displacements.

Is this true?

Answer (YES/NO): NO